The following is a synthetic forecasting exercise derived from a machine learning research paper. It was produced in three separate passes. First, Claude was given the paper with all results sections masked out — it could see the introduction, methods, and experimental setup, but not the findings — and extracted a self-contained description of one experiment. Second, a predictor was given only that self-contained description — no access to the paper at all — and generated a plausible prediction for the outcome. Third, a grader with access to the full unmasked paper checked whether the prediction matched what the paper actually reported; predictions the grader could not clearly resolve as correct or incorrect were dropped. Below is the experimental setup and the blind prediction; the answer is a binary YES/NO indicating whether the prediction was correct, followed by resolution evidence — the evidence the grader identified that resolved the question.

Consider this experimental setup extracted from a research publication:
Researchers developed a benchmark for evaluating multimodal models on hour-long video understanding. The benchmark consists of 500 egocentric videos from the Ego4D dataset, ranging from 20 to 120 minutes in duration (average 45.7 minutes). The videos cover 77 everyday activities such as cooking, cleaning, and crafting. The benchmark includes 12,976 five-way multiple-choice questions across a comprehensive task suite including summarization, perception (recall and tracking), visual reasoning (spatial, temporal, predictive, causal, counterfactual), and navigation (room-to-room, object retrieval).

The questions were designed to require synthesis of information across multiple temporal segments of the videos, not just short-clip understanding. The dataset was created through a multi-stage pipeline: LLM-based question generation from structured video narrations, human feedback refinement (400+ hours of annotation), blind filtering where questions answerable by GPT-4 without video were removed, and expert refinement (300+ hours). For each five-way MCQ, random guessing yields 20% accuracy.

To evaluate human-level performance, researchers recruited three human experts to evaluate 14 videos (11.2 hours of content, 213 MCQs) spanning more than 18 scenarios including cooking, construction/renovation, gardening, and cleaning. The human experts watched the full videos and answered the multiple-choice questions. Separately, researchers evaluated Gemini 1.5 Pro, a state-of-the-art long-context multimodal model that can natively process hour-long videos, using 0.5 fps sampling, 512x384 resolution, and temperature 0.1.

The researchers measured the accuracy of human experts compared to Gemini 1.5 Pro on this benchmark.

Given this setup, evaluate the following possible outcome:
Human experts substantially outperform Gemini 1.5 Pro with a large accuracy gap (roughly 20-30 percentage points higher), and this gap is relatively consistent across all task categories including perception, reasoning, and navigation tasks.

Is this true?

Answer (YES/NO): NO